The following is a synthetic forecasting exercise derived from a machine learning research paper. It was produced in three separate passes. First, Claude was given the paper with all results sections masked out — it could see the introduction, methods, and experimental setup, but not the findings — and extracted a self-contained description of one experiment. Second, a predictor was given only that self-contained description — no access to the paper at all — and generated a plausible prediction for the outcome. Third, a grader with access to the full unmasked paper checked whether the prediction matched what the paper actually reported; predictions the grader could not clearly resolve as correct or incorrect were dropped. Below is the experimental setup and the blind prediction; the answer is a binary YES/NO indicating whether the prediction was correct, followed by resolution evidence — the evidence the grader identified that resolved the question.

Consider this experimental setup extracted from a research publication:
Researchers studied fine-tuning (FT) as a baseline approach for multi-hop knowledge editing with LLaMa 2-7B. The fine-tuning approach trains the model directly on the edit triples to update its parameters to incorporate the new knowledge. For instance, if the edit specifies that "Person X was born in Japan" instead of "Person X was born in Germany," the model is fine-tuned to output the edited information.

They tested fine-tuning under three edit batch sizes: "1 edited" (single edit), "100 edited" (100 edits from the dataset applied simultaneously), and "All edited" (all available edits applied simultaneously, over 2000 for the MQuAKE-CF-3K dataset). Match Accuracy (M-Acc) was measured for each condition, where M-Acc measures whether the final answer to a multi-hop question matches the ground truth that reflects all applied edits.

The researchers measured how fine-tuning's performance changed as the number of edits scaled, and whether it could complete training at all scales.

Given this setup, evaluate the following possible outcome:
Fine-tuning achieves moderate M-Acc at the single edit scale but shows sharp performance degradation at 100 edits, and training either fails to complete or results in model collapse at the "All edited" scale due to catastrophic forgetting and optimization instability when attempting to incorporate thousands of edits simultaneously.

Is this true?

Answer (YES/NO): NO